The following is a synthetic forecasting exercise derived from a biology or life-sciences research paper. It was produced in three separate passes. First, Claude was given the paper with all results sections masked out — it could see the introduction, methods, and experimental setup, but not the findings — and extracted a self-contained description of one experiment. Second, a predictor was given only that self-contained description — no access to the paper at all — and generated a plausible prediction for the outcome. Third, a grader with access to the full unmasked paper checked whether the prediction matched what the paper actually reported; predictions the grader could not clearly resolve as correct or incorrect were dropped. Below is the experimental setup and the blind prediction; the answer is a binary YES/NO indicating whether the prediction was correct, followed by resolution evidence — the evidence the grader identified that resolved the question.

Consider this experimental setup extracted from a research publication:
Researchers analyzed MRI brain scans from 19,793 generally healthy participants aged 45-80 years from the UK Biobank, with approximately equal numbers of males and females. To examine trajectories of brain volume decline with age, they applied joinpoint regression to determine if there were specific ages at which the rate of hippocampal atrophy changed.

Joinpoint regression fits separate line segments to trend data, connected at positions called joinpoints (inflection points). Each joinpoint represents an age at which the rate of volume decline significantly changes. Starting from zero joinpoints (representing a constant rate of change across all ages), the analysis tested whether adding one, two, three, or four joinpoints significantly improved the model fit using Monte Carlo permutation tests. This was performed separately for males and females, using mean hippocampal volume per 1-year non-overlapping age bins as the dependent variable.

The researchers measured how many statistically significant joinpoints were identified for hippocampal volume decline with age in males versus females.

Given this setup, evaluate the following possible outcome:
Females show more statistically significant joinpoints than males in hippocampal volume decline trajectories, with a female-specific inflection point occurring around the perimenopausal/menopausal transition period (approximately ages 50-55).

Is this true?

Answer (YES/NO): NO